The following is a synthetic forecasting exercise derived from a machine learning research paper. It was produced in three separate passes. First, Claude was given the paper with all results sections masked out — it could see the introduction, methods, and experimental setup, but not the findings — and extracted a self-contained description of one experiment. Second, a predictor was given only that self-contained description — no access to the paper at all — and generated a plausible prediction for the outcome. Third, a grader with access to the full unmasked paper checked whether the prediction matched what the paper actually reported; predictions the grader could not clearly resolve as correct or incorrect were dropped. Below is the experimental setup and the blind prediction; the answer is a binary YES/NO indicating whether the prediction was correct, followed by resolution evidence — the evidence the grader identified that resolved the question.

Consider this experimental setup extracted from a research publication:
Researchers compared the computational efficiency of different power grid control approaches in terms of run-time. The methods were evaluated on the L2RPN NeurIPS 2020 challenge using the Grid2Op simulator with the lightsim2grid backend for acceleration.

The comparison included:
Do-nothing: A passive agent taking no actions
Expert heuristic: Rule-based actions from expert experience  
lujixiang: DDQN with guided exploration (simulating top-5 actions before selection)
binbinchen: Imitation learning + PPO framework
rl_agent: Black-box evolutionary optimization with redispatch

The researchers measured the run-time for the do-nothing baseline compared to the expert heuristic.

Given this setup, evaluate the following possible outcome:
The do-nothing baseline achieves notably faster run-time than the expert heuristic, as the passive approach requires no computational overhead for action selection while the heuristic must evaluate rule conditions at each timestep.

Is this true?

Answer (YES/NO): YES